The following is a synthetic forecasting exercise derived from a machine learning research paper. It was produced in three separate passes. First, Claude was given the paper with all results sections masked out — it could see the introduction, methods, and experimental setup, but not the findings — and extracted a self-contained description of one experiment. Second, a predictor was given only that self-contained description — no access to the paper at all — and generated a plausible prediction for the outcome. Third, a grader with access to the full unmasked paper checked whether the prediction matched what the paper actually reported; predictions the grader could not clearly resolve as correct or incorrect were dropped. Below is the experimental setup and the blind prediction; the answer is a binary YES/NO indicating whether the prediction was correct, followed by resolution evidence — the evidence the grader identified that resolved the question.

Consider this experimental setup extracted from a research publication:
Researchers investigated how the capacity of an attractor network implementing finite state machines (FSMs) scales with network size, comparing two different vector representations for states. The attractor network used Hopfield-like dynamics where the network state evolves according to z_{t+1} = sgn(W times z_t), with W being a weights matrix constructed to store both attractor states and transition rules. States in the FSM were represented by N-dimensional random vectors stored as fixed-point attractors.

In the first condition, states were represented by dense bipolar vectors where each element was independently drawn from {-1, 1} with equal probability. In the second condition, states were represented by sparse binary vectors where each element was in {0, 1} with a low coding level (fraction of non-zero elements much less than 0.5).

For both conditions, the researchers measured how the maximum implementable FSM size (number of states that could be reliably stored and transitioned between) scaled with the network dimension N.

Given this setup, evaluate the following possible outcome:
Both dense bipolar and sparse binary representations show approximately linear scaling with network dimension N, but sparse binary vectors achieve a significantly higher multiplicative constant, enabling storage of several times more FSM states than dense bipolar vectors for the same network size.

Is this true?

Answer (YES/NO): NO